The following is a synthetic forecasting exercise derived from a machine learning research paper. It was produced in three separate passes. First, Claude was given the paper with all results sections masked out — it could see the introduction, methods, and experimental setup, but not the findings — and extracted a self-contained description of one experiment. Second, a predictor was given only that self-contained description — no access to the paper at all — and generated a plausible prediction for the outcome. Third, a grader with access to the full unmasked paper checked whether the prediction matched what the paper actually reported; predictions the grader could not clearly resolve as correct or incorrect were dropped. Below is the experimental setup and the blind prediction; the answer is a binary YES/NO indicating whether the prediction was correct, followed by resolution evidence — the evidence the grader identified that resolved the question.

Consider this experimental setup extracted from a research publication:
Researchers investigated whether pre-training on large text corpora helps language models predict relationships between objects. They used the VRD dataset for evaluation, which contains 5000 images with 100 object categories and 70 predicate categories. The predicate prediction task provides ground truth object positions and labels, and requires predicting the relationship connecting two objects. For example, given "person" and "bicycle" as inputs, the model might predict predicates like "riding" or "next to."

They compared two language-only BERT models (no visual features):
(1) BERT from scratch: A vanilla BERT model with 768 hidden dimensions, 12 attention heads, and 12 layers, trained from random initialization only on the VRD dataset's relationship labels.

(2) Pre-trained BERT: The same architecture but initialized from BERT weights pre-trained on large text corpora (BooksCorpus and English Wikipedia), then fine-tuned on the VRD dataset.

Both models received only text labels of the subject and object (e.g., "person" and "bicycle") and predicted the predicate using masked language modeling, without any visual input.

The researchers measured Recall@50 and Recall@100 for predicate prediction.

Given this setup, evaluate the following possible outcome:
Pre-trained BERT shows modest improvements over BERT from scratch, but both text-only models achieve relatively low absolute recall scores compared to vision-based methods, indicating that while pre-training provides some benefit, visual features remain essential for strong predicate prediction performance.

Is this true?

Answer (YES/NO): YES